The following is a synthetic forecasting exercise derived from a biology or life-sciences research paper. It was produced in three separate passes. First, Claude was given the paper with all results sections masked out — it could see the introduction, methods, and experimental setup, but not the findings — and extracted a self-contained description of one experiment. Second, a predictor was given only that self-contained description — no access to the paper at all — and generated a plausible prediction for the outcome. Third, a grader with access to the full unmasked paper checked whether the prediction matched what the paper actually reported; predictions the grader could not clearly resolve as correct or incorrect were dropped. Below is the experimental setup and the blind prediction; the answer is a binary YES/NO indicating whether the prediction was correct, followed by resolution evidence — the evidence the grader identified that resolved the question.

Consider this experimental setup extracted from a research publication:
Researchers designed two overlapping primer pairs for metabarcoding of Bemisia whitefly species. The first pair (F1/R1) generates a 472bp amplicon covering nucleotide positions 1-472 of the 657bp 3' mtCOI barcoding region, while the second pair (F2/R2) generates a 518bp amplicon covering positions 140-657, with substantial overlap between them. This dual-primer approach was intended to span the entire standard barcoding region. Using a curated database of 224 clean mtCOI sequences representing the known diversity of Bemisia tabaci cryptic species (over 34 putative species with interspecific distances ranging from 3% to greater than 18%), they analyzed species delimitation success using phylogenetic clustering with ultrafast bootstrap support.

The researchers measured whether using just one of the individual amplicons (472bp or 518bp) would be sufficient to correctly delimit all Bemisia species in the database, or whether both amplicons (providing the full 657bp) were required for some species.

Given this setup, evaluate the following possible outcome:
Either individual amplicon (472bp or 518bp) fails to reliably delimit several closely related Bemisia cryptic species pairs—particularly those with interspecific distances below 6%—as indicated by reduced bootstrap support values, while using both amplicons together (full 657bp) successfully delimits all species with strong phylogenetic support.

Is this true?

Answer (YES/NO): NO